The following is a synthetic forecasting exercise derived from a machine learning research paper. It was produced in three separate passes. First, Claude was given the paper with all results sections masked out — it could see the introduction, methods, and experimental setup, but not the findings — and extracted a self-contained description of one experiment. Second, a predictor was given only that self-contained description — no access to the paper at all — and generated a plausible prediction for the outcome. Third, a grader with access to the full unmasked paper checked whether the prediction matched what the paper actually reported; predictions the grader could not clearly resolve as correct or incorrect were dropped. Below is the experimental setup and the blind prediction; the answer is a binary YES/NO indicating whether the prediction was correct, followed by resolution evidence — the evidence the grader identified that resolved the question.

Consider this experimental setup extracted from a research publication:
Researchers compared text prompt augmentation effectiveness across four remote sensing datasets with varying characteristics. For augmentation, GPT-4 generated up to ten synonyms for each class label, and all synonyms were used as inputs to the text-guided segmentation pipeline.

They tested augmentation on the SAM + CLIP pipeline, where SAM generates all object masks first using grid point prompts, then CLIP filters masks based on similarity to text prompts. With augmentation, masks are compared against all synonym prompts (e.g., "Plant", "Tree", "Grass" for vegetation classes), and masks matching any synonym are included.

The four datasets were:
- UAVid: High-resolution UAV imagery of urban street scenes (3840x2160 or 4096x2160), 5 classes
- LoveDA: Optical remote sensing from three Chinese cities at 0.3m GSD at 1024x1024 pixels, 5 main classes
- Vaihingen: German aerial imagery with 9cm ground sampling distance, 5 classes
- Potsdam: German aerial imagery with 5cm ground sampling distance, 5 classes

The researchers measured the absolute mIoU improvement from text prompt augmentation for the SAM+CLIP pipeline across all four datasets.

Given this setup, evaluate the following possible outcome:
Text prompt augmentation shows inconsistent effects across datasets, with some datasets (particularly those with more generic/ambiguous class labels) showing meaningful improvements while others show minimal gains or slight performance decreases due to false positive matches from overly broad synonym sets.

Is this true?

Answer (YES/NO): NO